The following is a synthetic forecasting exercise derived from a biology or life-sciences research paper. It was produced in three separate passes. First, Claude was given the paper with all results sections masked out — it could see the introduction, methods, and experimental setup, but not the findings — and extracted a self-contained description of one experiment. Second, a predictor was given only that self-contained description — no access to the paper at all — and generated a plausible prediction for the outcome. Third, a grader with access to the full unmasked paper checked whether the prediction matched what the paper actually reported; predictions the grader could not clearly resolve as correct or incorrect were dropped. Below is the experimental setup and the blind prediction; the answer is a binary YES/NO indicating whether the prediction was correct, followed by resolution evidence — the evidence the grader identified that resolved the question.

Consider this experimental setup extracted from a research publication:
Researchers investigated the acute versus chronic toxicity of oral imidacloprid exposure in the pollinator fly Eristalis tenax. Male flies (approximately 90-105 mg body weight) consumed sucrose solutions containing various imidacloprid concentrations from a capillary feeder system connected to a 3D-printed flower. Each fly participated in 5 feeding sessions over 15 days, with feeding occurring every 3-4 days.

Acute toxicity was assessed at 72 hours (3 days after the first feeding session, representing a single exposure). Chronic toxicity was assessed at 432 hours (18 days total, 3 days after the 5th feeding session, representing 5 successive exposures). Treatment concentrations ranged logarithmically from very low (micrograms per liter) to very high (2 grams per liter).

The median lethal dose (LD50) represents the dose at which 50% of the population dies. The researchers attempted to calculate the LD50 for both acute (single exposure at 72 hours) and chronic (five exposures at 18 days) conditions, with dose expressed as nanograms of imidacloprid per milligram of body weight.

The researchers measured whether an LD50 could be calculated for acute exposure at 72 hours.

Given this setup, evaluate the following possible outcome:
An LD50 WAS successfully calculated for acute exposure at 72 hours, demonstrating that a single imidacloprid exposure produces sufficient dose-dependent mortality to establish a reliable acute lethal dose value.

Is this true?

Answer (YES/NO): NO